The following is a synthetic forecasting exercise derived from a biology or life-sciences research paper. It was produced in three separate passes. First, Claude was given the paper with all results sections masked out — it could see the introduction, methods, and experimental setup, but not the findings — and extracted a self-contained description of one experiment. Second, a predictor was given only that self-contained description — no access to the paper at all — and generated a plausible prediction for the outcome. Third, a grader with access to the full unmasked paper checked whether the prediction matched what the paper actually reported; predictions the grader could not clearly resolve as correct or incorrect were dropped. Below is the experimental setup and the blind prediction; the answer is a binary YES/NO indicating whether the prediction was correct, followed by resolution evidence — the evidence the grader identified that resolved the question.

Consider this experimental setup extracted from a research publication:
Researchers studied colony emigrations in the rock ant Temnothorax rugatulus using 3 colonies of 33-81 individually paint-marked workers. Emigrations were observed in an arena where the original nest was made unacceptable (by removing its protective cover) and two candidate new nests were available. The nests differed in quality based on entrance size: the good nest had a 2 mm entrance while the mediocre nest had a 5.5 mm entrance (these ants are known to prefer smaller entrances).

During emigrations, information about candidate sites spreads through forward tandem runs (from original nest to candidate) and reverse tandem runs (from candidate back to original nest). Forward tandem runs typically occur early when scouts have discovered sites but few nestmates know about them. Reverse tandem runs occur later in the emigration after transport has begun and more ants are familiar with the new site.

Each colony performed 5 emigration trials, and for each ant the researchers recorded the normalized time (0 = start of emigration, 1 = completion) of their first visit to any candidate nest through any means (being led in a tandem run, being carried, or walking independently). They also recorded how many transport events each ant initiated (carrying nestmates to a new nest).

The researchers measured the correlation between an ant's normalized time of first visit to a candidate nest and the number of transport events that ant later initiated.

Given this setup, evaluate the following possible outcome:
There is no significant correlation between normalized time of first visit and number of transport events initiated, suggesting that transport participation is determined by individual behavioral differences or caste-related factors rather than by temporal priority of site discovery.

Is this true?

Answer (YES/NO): NO